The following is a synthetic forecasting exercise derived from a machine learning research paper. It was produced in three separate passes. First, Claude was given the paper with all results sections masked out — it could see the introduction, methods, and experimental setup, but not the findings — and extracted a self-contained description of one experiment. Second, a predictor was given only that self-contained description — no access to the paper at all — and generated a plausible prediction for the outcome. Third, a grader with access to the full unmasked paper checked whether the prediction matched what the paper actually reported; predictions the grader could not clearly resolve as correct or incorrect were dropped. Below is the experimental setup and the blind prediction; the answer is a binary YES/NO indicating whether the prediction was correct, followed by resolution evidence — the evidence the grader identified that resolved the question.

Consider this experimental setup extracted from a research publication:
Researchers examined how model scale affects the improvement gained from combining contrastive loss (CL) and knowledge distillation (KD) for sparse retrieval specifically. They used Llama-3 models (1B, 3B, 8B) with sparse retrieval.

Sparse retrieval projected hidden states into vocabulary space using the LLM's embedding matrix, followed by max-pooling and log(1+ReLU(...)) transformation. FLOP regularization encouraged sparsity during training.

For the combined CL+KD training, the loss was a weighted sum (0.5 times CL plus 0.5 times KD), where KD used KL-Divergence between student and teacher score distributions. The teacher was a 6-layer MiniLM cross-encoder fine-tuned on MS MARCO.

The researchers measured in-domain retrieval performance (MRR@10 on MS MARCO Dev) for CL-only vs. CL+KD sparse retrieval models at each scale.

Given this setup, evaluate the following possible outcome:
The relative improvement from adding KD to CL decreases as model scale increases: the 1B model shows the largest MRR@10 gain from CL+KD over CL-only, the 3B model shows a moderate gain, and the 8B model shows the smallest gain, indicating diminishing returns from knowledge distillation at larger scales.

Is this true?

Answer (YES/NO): YES